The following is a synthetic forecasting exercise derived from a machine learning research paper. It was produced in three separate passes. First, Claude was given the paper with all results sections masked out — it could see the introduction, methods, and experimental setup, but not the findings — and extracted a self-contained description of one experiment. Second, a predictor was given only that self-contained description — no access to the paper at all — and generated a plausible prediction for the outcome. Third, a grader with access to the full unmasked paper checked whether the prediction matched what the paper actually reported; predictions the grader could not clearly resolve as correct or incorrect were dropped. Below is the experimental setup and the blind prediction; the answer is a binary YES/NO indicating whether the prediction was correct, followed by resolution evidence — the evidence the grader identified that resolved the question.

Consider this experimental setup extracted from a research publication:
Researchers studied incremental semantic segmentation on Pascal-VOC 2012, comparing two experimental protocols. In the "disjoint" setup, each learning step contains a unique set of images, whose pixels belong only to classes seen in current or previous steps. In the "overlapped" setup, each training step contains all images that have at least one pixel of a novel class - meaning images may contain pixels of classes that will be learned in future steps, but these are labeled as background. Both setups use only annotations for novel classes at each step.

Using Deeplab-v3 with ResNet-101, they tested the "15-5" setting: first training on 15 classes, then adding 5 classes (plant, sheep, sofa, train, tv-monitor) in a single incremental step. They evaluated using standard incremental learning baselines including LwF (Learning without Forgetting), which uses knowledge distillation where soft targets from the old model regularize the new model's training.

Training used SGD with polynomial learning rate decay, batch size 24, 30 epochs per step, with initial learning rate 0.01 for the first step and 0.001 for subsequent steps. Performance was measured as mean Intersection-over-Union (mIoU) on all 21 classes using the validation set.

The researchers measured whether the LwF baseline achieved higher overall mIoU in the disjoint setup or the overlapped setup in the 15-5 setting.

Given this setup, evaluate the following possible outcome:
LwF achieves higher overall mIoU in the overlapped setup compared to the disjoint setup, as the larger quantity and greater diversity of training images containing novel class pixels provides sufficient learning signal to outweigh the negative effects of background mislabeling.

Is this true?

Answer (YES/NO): NO